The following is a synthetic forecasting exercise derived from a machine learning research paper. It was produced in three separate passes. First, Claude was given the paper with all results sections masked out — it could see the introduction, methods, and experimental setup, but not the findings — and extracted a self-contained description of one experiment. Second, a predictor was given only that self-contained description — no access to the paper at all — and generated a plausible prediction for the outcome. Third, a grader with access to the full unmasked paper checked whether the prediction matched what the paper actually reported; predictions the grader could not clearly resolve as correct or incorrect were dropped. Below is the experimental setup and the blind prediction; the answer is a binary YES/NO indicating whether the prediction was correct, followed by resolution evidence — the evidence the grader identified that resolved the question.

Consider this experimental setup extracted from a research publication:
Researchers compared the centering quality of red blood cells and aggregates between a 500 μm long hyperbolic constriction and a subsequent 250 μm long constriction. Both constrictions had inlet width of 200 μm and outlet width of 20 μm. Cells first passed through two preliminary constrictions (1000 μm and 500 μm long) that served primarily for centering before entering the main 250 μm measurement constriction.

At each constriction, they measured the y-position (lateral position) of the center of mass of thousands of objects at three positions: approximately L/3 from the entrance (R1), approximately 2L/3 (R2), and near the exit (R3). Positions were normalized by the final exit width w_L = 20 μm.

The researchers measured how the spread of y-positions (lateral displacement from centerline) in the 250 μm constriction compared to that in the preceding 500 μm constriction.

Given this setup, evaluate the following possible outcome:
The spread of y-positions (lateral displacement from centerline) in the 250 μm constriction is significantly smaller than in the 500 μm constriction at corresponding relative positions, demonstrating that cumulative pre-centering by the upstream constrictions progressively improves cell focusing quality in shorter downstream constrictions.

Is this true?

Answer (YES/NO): YES